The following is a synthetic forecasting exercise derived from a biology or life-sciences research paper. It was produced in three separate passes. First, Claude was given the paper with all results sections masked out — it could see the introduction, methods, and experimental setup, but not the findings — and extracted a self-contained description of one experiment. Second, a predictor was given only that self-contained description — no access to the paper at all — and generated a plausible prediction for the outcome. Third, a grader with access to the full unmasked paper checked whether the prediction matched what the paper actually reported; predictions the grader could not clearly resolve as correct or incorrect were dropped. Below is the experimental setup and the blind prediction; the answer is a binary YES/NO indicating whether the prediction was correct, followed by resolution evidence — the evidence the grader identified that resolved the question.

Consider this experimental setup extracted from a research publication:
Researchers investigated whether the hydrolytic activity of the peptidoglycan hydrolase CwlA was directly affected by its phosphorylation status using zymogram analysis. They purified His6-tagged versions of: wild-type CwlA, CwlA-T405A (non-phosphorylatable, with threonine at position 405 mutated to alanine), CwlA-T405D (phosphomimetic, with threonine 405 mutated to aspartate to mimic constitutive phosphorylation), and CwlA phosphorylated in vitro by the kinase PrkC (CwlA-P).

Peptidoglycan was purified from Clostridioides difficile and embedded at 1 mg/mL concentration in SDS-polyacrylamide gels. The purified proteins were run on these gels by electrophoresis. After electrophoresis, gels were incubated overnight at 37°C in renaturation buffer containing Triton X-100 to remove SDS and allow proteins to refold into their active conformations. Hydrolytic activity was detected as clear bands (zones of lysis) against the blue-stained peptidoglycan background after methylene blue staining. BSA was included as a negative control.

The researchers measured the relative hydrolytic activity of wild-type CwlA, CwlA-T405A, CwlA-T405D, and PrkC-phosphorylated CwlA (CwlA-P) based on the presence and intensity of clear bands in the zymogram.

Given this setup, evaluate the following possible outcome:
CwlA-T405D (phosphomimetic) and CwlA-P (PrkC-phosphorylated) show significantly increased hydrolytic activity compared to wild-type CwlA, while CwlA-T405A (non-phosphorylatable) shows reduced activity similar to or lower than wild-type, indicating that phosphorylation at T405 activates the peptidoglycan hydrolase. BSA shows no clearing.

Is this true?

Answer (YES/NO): NO